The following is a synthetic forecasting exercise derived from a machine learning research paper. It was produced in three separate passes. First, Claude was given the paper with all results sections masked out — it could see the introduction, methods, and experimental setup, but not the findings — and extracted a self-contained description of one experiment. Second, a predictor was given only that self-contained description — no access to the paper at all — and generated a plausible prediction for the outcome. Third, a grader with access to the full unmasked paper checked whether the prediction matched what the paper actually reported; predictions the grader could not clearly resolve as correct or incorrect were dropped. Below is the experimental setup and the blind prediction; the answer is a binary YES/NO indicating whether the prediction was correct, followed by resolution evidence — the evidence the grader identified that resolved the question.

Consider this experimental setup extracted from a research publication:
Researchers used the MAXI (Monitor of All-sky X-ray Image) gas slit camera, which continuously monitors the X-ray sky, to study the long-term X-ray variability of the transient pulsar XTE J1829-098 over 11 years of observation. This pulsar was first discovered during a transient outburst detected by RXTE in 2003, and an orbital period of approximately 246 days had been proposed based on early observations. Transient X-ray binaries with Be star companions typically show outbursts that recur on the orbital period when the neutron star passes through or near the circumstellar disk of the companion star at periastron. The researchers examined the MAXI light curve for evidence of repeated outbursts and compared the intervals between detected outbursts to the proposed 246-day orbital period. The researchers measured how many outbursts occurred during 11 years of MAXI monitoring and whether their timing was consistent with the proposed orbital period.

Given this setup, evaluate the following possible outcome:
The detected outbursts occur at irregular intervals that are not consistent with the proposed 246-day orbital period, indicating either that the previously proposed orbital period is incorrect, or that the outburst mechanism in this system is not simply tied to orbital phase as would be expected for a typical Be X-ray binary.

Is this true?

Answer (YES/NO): NO